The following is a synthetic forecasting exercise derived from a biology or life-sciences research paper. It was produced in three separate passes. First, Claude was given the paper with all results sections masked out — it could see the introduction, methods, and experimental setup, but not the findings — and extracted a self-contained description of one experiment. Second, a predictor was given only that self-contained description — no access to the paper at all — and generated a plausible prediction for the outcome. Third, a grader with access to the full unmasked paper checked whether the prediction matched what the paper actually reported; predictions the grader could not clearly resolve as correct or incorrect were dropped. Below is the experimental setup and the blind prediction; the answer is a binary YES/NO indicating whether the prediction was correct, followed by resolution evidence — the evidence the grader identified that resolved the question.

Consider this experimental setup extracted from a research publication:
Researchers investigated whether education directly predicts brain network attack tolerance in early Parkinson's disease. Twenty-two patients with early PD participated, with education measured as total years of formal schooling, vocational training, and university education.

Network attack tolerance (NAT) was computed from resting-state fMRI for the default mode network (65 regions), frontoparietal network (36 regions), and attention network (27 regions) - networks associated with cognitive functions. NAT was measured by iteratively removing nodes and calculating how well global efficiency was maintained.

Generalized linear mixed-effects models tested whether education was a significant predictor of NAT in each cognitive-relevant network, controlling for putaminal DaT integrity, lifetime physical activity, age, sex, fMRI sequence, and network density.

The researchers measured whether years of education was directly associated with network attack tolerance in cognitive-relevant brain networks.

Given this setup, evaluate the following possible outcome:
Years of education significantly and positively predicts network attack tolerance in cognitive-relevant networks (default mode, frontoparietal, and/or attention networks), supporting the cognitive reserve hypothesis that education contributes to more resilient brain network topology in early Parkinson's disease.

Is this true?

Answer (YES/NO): YES